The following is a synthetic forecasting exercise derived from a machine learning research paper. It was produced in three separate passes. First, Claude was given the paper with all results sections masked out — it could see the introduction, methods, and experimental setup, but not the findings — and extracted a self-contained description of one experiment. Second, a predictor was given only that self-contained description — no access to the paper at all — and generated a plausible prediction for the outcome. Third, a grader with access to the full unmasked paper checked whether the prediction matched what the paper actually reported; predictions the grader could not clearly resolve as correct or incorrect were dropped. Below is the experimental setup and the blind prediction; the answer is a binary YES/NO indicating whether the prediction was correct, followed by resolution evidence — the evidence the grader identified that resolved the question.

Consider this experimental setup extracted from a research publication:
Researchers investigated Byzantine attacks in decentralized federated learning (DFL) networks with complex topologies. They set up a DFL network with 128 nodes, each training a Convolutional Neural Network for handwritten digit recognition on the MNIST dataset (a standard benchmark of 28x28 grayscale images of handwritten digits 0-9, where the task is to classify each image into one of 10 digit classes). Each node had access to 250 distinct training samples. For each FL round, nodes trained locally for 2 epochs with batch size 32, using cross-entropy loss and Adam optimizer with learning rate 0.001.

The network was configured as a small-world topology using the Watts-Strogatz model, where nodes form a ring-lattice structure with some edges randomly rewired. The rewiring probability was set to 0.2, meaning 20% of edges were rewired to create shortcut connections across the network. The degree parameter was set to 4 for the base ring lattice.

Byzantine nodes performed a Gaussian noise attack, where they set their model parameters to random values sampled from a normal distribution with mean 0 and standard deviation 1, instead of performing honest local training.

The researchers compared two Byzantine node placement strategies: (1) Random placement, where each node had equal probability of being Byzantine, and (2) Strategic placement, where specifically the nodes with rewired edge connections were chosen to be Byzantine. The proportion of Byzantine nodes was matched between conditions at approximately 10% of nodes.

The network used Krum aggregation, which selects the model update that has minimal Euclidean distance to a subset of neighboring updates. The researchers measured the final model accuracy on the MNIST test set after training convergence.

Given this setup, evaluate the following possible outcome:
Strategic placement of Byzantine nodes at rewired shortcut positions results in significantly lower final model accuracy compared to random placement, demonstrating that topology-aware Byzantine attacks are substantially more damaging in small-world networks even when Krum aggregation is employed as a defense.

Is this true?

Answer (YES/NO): YES